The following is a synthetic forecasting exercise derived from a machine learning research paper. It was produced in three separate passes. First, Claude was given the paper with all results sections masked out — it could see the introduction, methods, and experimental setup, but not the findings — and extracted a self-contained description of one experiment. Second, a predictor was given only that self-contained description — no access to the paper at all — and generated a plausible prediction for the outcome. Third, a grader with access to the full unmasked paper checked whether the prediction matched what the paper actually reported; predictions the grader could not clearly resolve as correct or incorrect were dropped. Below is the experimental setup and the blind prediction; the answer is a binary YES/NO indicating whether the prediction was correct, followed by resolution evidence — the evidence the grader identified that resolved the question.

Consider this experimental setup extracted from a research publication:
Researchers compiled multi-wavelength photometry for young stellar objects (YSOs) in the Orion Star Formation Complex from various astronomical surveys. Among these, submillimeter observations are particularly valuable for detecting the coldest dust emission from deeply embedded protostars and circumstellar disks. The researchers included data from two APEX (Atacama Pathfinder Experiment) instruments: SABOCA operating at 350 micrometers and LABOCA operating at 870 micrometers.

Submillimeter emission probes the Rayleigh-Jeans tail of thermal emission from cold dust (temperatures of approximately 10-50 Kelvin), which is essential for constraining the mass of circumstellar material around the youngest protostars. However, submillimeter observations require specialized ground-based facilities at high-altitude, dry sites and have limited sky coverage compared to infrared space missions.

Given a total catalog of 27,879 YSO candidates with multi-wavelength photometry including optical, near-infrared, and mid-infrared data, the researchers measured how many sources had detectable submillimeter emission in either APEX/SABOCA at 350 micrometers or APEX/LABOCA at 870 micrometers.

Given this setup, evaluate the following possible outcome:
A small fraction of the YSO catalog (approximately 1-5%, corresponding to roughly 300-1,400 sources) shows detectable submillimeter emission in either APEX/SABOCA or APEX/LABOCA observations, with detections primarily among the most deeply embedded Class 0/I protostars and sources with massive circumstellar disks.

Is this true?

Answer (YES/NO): NO